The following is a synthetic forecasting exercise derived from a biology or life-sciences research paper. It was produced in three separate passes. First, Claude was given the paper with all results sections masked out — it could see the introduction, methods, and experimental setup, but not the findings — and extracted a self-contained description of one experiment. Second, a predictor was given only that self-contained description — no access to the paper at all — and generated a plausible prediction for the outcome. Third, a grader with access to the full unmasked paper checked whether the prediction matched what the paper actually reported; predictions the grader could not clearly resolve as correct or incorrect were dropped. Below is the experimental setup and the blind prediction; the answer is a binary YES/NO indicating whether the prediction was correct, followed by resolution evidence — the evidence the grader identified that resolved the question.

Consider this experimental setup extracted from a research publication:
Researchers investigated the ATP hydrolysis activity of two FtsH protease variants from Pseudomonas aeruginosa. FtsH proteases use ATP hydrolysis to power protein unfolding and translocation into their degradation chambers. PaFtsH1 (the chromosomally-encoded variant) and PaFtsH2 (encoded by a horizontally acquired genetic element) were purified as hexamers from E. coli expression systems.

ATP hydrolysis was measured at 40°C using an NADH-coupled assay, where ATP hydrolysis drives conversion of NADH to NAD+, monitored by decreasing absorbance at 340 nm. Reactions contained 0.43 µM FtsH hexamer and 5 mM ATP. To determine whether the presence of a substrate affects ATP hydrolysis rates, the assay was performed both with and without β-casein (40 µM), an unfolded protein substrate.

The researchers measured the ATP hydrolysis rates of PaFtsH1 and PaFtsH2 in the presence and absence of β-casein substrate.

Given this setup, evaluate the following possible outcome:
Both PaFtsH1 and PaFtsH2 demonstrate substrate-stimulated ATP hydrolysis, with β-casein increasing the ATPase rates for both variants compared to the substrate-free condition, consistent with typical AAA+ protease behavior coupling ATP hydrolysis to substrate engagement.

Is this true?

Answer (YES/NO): NO